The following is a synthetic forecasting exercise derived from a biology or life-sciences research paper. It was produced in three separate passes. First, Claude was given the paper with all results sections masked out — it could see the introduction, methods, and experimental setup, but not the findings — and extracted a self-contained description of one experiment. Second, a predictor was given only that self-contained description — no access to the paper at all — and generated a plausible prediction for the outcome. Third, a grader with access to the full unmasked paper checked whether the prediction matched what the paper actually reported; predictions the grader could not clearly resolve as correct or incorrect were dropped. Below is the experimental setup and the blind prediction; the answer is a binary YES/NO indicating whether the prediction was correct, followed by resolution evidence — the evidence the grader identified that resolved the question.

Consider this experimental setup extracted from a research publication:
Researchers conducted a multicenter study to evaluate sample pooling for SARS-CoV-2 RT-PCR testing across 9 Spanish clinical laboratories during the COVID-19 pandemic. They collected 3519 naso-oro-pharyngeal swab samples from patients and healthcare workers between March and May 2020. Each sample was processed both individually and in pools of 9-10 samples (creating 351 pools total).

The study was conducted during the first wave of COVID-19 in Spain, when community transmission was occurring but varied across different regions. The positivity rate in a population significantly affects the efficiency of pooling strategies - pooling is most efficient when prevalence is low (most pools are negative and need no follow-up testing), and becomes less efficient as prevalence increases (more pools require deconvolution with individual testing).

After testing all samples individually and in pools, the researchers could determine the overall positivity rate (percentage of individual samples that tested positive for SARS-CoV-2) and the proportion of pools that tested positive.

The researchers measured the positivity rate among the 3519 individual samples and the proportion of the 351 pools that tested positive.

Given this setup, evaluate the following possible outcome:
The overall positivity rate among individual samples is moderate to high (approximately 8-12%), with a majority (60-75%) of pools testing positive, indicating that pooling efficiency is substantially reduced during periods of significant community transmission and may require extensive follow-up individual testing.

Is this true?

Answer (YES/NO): NO